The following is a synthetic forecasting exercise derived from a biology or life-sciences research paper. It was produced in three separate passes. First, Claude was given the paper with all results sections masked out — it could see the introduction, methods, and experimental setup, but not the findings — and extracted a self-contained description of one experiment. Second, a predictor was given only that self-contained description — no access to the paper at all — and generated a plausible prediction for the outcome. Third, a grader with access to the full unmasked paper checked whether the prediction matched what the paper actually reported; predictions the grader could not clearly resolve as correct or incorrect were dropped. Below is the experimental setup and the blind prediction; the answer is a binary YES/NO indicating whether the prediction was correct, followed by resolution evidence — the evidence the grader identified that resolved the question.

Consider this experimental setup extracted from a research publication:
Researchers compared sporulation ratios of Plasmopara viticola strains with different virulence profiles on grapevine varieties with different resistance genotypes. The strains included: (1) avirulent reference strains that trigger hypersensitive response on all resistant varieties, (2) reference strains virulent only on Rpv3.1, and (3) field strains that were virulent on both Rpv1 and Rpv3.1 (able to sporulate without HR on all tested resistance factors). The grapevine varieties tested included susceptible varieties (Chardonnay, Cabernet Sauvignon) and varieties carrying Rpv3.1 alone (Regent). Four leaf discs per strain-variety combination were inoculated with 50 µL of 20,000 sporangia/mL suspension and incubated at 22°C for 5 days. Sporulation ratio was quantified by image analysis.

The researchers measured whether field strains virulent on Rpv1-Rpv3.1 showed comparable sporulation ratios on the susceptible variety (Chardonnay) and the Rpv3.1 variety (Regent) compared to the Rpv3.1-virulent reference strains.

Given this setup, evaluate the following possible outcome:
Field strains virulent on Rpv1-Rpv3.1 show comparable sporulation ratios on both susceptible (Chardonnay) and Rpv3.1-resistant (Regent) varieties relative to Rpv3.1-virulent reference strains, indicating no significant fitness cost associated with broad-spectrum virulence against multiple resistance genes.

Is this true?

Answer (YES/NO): NO